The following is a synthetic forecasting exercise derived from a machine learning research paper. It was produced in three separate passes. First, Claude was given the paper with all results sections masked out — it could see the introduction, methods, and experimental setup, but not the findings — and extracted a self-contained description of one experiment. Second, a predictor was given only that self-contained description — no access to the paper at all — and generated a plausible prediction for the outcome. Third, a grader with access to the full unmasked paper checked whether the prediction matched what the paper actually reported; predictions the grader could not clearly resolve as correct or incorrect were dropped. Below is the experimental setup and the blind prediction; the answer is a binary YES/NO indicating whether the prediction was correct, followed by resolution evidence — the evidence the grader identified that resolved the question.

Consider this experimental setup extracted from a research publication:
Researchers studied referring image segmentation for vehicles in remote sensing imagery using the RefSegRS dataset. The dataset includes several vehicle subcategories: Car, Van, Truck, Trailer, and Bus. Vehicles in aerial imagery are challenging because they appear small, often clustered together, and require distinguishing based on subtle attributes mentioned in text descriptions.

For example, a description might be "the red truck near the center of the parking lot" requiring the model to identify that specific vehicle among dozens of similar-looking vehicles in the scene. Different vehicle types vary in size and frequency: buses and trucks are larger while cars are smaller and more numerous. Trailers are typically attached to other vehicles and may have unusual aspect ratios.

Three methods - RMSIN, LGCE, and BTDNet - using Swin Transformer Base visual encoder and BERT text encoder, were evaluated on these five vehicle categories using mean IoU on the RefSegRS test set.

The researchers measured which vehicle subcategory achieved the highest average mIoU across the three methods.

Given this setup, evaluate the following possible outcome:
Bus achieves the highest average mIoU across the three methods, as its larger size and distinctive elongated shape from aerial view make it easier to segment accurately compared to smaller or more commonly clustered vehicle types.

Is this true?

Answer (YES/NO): NO